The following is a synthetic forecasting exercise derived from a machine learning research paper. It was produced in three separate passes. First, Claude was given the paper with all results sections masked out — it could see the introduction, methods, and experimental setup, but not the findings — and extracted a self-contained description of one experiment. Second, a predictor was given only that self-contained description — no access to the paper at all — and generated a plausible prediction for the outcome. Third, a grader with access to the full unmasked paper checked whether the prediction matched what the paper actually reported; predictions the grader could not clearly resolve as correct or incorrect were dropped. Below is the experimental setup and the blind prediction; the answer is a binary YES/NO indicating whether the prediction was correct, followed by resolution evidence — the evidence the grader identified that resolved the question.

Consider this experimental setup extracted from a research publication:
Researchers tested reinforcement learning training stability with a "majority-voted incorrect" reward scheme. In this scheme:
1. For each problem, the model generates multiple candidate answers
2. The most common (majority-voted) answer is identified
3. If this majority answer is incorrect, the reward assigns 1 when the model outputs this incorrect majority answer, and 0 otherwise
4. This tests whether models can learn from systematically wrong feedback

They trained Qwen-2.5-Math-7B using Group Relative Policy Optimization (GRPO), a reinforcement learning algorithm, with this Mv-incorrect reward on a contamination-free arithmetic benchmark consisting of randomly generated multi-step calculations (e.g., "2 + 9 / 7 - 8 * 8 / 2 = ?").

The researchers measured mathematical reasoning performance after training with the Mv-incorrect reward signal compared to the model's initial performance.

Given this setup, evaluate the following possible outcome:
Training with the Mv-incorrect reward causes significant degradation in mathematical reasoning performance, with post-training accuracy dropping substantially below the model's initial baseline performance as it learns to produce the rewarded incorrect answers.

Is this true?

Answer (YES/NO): NO